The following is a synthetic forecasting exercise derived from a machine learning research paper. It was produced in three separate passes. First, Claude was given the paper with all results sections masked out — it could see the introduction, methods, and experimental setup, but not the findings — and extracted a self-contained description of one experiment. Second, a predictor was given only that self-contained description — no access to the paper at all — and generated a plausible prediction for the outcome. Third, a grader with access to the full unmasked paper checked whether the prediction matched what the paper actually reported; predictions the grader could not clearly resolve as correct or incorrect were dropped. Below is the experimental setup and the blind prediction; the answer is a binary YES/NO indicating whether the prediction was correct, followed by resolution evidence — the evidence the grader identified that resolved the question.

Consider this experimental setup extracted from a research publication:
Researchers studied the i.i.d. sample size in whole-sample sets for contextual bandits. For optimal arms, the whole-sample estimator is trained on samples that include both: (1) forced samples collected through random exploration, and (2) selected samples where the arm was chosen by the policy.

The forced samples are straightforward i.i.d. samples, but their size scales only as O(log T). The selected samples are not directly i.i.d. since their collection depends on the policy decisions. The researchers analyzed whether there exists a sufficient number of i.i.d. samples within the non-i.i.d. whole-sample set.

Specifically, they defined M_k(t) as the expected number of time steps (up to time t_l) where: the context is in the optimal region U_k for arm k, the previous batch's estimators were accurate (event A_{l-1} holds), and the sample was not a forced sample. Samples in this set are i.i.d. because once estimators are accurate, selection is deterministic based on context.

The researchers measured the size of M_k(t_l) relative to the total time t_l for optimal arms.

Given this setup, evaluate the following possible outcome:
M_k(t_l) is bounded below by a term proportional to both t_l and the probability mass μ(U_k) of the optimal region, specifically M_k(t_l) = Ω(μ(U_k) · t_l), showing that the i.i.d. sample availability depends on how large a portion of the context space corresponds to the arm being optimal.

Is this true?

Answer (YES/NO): NO